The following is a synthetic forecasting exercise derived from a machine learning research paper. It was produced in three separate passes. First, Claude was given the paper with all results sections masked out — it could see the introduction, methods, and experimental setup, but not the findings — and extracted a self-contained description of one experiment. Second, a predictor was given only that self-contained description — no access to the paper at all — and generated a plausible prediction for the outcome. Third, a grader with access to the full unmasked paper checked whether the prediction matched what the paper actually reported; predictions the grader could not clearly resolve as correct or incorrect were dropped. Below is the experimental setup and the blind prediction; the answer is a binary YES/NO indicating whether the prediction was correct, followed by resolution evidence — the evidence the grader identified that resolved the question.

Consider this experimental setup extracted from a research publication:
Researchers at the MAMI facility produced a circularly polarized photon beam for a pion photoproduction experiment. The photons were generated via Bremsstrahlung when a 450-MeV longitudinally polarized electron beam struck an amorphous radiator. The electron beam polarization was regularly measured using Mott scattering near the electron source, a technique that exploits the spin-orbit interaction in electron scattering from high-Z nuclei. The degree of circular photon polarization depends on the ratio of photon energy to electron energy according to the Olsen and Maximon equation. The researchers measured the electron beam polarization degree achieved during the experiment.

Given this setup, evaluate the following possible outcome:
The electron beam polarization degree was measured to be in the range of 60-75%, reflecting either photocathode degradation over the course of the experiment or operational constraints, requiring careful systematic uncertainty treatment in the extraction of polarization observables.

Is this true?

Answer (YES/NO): NO